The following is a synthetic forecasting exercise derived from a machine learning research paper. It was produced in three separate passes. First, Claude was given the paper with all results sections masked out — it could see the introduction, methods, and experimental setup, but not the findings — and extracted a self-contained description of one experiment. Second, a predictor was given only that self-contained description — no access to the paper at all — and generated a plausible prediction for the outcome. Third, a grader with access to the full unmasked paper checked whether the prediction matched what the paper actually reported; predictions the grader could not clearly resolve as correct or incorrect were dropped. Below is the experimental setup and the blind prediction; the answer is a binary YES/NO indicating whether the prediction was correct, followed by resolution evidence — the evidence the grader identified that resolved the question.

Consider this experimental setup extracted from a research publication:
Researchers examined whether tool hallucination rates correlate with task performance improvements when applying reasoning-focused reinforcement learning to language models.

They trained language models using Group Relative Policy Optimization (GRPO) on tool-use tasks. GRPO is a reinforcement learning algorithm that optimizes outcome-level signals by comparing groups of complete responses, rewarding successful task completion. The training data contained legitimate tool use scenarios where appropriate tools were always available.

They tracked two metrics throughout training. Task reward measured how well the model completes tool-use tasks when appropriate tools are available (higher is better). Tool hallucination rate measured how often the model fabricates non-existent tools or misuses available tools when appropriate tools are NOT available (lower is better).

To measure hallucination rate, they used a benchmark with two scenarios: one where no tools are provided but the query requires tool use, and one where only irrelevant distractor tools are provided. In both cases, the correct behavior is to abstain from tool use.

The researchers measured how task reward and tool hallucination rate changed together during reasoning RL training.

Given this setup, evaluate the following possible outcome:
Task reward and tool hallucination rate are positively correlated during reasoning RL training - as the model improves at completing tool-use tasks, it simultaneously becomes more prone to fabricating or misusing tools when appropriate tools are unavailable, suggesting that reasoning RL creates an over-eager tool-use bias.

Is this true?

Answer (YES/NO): YES